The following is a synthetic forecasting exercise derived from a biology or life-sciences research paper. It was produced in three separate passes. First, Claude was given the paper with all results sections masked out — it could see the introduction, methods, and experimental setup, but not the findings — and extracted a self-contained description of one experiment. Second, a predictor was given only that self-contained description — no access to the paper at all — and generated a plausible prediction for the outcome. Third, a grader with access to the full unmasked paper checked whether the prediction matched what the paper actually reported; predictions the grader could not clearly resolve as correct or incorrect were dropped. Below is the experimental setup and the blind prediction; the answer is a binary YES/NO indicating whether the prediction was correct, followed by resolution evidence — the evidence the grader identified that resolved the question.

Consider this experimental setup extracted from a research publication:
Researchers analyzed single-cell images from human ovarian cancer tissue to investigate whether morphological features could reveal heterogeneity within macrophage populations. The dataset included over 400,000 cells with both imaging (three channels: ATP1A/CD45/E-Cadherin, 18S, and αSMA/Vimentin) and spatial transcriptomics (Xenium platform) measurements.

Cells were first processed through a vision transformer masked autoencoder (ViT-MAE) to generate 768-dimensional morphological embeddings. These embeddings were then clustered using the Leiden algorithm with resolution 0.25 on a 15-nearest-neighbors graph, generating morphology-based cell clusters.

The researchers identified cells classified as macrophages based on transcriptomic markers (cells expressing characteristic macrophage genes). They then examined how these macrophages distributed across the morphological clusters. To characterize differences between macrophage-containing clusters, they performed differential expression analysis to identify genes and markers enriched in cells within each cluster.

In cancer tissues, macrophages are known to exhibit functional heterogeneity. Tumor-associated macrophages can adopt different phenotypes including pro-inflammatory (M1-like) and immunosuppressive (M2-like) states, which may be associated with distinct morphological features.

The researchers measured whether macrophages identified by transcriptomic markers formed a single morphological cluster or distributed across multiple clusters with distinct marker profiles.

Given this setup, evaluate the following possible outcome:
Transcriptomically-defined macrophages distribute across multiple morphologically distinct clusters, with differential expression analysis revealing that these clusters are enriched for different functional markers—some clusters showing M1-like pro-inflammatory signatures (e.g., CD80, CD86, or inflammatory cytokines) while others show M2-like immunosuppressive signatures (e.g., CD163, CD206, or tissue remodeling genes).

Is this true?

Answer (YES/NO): NO